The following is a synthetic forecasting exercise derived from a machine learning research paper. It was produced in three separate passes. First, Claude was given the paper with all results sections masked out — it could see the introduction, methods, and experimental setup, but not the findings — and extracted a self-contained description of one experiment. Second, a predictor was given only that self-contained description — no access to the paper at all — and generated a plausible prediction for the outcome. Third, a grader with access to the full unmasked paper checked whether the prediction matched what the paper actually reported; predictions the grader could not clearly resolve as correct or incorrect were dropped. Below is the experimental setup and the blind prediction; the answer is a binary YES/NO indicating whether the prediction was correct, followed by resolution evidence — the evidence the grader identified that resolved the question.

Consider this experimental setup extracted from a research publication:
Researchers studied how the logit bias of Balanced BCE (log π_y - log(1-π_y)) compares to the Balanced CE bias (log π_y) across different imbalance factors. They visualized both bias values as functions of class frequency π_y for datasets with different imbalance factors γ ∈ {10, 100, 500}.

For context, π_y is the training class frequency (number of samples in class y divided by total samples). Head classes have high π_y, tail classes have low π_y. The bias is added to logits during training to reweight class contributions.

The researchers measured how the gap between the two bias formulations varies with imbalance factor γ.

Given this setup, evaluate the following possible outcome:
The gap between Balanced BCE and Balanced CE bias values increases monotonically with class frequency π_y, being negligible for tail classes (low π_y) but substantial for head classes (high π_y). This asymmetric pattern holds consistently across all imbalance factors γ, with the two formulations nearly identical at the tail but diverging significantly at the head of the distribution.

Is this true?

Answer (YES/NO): YES